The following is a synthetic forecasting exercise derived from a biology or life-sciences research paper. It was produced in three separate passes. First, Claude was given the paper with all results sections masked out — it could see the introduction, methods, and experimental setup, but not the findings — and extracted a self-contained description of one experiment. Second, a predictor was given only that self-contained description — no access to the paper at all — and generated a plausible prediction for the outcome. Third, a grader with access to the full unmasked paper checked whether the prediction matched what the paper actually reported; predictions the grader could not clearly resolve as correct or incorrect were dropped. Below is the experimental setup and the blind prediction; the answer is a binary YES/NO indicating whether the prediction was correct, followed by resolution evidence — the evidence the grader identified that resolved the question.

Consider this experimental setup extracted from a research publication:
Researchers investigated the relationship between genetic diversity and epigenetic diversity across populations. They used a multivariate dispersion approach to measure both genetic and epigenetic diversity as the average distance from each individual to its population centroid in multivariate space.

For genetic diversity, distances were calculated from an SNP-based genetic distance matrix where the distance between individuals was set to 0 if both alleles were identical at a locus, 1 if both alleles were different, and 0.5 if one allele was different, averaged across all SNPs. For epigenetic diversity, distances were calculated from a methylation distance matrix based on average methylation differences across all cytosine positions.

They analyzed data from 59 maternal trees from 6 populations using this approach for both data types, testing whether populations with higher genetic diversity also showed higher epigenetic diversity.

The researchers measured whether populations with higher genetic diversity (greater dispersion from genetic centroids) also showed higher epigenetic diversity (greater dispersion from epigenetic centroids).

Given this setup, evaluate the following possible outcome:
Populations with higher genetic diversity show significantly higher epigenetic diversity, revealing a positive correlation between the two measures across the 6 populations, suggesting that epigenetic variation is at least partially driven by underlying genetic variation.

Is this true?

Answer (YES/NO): NO